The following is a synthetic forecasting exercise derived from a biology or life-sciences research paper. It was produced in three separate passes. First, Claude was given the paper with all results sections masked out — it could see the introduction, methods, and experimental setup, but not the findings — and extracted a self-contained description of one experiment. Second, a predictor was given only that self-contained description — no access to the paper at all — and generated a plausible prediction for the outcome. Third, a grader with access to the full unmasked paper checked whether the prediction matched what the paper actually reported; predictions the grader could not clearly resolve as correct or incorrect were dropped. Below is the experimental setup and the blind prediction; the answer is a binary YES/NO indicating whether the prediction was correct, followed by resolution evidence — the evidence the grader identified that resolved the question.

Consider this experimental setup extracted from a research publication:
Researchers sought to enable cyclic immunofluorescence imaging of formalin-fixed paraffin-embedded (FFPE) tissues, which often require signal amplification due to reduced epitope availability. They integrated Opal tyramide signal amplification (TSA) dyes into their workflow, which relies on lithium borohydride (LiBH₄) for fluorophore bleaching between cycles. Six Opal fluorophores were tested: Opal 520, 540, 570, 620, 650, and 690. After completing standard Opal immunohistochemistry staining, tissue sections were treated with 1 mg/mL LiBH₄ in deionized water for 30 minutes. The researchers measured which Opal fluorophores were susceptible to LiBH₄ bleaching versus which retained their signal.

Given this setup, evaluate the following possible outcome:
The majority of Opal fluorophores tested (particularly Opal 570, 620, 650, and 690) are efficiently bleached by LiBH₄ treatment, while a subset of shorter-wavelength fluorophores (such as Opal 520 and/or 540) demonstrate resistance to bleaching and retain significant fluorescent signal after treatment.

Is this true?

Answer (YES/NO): NO